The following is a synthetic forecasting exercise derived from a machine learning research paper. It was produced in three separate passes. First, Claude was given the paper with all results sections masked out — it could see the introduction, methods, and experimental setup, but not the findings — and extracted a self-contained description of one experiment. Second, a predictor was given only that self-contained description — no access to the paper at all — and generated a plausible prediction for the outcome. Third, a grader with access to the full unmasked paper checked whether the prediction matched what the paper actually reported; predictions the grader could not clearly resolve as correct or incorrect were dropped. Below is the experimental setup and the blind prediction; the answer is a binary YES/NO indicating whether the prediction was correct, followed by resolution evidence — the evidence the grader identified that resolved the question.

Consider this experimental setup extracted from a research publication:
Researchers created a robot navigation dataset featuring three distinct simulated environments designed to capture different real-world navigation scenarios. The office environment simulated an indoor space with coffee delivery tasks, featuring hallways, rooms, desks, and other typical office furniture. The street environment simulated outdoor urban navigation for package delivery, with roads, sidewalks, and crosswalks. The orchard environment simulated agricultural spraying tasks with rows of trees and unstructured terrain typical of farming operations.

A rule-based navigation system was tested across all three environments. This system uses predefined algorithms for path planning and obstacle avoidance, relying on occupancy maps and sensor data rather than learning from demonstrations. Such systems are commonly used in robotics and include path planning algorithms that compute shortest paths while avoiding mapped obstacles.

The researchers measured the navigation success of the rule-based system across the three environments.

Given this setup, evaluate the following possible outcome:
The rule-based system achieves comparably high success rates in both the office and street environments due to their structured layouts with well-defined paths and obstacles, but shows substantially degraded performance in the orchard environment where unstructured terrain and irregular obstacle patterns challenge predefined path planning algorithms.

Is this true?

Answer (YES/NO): NO